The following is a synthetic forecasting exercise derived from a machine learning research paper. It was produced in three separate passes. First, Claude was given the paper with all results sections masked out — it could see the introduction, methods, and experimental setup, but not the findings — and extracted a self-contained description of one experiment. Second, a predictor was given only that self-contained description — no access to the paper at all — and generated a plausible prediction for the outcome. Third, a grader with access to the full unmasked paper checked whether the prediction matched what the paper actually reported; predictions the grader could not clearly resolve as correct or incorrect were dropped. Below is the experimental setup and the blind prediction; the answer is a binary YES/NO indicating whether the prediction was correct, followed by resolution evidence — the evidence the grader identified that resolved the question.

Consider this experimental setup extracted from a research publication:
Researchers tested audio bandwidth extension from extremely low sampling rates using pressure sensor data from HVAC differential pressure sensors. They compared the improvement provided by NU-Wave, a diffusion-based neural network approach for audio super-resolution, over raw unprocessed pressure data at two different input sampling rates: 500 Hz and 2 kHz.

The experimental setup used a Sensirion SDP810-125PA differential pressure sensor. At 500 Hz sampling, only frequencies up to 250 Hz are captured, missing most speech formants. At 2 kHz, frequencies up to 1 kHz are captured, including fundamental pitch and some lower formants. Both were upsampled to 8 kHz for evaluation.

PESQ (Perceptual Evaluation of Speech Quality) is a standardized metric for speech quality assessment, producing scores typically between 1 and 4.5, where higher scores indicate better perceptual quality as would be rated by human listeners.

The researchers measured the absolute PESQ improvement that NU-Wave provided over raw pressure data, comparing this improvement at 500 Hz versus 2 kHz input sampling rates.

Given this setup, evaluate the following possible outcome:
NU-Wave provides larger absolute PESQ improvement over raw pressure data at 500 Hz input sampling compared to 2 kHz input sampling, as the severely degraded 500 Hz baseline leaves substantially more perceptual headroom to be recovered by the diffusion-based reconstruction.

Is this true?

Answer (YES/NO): YES